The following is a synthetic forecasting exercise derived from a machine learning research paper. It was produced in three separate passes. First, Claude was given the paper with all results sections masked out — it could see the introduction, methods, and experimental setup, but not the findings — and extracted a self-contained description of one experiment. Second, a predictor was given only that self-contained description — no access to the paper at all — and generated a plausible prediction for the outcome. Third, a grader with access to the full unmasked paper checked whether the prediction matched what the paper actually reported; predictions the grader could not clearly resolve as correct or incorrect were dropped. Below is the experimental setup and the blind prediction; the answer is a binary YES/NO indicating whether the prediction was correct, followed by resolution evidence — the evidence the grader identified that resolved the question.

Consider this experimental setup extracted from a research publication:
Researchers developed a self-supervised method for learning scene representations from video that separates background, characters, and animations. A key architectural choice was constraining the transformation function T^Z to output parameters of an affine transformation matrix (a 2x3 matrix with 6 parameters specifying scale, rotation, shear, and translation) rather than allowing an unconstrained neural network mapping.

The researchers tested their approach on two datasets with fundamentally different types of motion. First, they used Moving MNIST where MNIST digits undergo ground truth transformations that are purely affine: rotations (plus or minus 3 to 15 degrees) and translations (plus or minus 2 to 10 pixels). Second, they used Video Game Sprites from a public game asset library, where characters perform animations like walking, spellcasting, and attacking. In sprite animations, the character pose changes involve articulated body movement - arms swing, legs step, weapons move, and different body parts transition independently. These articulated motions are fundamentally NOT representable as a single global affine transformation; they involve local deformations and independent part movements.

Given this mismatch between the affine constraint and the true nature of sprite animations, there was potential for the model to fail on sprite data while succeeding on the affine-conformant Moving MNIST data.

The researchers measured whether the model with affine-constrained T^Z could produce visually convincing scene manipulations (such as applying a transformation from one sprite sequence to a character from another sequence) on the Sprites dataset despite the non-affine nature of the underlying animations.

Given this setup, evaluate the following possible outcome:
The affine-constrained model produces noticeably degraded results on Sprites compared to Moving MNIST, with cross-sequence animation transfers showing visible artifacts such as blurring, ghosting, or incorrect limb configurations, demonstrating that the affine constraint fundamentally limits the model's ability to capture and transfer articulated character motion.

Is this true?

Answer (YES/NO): NO